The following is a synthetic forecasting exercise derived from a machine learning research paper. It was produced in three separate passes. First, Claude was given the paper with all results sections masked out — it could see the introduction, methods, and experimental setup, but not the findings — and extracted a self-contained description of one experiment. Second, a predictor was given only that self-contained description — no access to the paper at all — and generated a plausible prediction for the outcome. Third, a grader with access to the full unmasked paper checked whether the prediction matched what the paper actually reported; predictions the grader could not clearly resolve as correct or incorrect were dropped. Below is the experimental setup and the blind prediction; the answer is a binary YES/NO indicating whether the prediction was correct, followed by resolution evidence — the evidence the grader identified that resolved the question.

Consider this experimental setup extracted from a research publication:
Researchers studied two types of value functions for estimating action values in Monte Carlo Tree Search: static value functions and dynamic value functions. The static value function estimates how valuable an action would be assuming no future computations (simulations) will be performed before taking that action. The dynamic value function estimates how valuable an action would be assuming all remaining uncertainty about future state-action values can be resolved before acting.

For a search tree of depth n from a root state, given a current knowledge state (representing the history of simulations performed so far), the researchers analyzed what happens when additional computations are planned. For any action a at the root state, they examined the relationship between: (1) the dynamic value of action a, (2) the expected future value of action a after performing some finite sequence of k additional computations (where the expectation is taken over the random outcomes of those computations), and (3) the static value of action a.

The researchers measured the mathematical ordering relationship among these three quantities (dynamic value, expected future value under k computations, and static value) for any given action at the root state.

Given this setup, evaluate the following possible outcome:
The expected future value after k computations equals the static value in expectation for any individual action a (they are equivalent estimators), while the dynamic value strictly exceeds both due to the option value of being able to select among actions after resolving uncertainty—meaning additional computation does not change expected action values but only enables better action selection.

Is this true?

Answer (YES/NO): NO